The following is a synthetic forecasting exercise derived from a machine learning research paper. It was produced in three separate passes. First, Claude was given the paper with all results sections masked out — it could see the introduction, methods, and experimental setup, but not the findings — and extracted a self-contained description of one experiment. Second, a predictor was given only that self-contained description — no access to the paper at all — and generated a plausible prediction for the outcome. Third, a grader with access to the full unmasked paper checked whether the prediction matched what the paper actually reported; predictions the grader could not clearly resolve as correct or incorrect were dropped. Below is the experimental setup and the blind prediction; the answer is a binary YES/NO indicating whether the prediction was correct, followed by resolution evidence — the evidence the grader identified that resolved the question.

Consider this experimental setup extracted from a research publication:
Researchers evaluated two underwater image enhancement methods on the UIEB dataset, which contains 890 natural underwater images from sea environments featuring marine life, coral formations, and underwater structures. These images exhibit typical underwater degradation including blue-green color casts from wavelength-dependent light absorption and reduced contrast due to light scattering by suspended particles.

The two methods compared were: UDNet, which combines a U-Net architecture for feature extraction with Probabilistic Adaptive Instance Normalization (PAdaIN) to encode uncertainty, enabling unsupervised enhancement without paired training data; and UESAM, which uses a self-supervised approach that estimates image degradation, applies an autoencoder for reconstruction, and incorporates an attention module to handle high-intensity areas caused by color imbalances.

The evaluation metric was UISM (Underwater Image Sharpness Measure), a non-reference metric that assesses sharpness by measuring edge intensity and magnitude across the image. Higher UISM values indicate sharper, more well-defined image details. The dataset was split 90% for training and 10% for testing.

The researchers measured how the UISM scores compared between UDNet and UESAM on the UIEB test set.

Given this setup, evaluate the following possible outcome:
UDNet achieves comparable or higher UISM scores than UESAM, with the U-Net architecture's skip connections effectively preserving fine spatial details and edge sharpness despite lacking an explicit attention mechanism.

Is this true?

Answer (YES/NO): YES